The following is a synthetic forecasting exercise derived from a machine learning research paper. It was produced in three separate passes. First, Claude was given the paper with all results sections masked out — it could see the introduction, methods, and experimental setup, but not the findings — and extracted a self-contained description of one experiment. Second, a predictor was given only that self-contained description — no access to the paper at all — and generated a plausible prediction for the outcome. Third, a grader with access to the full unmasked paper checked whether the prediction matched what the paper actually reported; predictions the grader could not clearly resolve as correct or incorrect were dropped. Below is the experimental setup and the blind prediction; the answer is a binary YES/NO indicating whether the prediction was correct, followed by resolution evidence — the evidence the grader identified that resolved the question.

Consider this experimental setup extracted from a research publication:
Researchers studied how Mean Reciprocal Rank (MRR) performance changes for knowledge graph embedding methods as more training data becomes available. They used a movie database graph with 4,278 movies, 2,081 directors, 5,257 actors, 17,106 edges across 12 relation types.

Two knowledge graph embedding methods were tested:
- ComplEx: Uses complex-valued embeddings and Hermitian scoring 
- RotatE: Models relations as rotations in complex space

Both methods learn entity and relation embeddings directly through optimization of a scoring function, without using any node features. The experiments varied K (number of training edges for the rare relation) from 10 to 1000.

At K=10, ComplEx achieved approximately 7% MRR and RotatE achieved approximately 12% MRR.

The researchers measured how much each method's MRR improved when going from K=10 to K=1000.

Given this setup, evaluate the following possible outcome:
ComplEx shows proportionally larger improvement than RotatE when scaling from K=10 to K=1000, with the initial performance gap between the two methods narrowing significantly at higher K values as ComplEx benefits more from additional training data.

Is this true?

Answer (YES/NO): YES